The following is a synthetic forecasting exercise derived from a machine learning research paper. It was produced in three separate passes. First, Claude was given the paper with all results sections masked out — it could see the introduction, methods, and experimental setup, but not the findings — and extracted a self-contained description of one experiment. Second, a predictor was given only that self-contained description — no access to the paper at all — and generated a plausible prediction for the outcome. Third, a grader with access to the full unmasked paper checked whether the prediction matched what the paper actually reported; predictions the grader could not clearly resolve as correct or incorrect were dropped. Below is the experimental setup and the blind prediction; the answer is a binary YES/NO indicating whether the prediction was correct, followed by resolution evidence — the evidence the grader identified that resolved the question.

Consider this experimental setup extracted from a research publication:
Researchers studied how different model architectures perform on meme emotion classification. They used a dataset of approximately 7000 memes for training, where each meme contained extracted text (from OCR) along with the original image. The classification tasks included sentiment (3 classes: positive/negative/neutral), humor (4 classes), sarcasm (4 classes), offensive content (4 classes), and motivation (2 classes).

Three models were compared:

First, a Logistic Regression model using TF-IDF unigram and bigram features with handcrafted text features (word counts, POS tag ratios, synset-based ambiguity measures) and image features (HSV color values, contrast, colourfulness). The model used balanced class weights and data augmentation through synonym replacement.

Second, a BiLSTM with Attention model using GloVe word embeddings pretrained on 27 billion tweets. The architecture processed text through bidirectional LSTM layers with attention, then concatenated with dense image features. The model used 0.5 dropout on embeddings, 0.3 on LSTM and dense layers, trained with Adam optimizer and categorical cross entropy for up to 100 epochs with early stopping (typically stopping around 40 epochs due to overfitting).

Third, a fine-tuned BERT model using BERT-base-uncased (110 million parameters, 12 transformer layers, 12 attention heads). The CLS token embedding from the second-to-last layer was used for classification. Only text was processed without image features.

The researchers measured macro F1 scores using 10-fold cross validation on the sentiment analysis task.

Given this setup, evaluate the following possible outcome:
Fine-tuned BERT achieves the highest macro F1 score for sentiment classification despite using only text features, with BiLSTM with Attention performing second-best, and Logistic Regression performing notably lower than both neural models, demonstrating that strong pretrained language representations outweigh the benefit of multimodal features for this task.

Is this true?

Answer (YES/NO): NO